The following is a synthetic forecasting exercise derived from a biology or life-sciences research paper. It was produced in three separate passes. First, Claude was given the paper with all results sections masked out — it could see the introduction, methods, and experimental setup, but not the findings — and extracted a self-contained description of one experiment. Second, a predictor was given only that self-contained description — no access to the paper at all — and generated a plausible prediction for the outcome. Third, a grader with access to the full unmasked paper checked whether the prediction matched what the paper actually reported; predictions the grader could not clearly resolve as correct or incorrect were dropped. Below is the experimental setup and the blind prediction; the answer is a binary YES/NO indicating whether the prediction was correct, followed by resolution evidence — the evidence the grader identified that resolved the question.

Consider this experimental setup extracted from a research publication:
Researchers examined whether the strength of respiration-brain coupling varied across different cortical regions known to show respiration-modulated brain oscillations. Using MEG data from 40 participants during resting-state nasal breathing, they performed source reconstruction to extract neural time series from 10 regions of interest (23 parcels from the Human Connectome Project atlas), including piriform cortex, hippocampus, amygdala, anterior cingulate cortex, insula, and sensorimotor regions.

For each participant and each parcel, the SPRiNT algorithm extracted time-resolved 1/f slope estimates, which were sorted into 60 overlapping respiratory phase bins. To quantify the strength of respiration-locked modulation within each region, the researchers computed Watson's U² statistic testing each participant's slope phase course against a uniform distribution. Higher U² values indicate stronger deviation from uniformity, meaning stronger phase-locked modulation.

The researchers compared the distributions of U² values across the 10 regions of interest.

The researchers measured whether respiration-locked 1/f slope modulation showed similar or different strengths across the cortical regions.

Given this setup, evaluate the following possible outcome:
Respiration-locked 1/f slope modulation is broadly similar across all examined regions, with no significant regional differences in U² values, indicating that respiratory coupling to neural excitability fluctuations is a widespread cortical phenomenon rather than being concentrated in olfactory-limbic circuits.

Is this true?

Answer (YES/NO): NO